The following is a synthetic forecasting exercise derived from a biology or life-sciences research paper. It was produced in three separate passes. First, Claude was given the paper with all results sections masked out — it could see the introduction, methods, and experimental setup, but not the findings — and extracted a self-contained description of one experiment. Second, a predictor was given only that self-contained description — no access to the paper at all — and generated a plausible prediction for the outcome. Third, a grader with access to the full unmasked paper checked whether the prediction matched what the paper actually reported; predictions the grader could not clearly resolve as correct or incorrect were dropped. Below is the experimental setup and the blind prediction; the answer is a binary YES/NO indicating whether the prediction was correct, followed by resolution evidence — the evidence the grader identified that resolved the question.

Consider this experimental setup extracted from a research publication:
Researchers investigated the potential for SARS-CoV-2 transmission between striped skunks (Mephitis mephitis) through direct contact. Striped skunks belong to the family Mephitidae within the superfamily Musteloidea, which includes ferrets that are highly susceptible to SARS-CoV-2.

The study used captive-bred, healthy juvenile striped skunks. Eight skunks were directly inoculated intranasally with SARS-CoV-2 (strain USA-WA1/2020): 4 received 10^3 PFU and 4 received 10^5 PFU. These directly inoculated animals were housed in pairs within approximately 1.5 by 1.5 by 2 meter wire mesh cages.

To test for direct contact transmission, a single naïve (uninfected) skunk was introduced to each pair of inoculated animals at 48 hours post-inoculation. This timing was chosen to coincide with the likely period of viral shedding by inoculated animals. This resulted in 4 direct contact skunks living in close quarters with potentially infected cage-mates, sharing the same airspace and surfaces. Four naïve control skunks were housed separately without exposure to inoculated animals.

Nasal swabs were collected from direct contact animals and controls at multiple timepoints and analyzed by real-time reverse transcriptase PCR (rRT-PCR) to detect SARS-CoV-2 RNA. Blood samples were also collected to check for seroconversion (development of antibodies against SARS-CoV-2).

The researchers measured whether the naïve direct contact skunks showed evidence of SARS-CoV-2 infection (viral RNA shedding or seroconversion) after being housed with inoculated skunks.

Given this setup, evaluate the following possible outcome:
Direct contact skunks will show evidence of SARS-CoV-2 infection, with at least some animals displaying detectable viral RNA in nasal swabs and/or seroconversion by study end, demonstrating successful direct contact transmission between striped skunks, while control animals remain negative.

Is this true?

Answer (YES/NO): NO